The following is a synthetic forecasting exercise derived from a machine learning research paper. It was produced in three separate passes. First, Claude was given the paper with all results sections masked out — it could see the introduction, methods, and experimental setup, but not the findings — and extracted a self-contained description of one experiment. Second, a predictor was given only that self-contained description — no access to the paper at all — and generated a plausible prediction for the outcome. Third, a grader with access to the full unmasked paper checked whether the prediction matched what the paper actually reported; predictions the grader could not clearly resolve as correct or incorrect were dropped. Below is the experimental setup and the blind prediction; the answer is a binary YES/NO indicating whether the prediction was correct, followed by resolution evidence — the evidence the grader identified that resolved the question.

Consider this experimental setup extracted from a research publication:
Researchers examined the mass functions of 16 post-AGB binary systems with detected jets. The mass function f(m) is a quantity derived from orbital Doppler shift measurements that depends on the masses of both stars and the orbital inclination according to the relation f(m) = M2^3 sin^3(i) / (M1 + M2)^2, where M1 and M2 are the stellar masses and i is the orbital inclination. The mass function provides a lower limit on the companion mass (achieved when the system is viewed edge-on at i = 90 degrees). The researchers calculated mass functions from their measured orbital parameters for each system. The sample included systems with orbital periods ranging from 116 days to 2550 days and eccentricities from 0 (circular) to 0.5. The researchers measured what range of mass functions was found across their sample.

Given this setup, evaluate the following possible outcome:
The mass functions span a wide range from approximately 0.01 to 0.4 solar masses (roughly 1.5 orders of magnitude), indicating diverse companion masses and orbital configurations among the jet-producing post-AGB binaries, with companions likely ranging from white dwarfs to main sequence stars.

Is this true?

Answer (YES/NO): NO